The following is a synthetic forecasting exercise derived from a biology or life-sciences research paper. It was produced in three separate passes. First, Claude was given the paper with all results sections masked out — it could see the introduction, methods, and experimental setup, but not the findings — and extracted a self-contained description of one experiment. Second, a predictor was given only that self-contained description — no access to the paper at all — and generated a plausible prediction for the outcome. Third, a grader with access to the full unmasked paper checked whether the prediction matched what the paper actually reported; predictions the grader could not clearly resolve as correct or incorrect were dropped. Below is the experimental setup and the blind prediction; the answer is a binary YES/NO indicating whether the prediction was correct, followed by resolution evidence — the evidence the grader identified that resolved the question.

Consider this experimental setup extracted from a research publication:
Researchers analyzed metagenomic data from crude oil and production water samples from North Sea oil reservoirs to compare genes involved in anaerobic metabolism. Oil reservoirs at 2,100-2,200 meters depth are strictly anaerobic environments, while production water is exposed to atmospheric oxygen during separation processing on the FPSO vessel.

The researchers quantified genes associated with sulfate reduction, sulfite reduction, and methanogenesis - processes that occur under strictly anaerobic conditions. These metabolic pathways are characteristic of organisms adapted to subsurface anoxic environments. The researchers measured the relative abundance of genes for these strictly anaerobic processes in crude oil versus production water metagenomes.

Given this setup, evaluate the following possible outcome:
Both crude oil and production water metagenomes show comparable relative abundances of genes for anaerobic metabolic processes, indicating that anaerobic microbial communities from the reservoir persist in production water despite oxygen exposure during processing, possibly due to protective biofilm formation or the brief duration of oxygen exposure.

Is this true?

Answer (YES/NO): NO